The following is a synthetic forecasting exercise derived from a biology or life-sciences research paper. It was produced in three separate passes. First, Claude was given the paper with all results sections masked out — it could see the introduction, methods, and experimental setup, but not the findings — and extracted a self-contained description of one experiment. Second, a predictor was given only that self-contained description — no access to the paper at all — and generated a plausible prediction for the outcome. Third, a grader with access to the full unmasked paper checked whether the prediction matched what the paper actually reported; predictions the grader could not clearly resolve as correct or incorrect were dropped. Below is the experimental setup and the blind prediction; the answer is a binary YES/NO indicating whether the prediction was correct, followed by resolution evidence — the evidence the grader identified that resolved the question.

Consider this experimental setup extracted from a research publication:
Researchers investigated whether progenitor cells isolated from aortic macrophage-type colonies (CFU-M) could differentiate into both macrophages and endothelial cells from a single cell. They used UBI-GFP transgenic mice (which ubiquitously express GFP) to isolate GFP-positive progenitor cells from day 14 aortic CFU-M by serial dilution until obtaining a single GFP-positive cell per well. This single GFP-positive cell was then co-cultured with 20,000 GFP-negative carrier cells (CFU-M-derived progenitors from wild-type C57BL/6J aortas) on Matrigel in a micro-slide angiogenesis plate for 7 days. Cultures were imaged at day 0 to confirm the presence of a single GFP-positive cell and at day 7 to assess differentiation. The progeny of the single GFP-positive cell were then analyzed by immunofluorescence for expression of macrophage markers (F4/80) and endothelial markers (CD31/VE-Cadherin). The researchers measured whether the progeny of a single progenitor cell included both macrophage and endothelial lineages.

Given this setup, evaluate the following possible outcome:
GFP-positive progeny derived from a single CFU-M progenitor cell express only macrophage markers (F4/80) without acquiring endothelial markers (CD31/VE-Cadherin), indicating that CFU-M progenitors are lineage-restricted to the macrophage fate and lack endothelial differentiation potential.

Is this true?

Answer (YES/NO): NO